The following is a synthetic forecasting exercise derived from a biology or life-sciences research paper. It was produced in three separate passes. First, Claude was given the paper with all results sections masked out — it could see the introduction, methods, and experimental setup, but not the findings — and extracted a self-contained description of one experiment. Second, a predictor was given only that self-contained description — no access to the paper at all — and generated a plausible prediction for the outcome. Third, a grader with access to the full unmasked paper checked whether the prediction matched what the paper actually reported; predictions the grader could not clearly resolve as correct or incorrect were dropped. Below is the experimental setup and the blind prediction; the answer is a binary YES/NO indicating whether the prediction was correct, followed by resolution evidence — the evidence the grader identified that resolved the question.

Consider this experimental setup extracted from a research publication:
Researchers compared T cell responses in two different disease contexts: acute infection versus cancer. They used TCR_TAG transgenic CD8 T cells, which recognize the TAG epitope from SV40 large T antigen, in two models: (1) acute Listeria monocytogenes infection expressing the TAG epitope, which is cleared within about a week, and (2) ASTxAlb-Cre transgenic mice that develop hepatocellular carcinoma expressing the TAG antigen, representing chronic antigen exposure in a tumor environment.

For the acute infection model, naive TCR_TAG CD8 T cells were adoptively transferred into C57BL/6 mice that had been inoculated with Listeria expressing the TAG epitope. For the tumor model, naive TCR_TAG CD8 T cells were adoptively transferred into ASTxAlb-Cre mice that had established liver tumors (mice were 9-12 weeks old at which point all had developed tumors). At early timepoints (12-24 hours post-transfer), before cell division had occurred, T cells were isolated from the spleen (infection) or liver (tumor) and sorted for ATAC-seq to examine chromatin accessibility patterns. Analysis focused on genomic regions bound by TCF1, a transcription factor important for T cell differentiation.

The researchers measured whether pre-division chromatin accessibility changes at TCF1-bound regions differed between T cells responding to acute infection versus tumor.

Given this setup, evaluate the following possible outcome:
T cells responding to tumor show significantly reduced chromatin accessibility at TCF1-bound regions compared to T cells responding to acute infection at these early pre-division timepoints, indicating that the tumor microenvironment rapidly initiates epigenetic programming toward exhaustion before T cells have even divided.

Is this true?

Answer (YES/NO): NO